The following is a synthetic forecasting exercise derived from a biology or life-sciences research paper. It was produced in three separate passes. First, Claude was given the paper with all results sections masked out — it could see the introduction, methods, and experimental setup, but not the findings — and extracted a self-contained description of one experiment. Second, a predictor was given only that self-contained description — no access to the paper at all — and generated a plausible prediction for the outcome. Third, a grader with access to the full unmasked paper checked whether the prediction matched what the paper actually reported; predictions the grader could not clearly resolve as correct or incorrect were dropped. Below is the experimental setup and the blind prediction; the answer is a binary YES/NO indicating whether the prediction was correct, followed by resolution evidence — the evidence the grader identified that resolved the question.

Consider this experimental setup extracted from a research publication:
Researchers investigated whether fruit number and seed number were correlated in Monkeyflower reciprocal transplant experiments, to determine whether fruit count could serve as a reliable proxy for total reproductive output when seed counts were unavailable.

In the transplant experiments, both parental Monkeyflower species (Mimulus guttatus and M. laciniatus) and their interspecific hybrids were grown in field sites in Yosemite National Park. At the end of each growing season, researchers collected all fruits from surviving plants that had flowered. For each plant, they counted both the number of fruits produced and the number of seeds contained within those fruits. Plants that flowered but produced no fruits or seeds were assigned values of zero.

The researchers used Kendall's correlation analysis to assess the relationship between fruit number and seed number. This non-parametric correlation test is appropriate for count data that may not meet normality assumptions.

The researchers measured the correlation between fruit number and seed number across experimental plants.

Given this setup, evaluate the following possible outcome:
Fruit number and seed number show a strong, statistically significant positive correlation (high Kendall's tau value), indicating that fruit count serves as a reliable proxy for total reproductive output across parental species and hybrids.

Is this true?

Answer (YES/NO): YES